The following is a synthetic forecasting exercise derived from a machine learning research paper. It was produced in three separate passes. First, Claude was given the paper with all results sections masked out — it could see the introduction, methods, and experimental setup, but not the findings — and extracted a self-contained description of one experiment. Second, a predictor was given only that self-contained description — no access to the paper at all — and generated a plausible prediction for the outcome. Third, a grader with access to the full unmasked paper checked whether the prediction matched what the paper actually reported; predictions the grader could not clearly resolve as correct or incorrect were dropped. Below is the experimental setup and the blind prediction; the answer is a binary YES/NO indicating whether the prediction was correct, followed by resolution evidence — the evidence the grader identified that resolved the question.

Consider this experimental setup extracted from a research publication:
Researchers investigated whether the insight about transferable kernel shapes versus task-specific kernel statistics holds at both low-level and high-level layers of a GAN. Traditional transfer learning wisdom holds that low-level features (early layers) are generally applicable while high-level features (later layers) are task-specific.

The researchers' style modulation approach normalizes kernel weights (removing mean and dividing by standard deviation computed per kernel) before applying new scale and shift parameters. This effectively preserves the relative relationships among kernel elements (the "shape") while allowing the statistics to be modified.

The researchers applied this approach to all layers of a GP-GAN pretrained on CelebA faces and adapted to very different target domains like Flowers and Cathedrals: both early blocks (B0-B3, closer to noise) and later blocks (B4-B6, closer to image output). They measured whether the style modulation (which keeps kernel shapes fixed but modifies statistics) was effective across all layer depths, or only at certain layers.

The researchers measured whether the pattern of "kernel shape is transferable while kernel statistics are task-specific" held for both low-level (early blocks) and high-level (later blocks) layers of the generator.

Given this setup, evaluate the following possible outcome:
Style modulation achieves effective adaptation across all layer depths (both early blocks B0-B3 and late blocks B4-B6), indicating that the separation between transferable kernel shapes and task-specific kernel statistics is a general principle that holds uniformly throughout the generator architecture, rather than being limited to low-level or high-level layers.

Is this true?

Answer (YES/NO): YES